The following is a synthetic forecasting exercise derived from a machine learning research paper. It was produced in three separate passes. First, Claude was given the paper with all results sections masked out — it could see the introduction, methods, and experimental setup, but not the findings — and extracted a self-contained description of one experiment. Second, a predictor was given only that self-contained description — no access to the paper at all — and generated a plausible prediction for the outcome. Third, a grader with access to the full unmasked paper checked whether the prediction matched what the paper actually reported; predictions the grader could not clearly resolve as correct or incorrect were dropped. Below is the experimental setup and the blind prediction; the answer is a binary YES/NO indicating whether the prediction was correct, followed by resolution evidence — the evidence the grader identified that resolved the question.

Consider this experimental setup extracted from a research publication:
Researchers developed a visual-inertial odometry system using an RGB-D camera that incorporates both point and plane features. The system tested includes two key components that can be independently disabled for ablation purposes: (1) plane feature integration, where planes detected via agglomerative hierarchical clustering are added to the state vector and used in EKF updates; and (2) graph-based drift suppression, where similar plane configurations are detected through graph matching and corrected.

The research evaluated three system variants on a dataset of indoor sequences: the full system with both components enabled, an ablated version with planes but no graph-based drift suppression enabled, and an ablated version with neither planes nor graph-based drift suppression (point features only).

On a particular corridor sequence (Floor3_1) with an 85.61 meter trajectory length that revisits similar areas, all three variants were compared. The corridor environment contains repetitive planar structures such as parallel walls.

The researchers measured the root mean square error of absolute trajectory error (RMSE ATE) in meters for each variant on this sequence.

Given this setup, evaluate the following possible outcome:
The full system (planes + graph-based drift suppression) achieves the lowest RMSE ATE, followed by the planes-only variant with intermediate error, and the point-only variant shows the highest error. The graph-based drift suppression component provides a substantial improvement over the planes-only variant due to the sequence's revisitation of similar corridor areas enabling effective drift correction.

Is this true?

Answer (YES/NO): YES